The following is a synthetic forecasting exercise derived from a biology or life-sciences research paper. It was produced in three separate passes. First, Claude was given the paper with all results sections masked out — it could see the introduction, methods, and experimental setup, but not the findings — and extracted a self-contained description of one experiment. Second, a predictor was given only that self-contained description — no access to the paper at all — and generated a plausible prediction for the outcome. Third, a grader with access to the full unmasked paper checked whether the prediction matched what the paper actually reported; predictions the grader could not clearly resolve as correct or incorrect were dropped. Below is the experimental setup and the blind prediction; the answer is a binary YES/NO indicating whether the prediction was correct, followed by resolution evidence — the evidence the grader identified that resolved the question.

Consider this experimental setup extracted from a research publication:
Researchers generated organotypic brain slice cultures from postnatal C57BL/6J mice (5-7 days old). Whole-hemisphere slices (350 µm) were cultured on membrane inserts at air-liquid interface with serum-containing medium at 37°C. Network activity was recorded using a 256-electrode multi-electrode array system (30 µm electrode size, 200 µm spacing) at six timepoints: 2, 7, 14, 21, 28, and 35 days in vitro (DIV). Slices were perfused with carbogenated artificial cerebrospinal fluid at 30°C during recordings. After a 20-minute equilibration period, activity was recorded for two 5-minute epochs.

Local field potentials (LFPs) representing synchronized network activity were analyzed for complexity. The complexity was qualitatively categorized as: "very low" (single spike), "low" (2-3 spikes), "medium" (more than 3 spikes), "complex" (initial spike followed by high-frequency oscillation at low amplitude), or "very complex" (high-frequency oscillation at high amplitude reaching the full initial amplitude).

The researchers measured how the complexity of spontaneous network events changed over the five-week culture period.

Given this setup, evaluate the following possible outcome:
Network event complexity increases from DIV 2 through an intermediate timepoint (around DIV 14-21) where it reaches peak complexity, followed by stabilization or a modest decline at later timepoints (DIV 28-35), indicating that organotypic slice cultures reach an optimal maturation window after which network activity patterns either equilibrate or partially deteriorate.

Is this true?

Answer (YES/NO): NO